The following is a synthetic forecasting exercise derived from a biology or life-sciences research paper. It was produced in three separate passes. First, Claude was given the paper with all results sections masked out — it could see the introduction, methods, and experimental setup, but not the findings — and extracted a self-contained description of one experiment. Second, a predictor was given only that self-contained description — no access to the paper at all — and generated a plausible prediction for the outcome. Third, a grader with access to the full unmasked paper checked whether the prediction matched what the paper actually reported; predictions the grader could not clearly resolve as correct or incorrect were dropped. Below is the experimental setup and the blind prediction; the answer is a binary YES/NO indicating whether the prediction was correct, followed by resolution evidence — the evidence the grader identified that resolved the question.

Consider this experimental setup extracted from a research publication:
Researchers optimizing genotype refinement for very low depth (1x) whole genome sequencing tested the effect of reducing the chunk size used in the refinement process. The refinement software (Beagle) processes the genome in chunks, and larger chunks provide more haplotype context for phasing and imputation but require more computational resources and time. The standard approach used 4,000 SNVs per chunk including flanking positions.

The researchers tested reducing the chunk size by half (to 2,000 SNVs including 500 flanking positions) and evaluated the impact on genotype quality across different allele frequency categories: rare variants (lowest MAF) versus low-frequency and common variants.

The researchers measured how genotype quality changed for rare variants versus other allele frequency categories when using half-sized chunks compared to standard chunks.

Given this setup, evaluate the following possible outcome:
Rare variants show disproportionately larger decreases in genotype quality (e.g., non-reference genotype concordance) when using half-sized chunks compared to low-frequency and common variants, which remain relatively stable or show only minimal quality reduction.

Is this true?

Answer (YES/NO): NO